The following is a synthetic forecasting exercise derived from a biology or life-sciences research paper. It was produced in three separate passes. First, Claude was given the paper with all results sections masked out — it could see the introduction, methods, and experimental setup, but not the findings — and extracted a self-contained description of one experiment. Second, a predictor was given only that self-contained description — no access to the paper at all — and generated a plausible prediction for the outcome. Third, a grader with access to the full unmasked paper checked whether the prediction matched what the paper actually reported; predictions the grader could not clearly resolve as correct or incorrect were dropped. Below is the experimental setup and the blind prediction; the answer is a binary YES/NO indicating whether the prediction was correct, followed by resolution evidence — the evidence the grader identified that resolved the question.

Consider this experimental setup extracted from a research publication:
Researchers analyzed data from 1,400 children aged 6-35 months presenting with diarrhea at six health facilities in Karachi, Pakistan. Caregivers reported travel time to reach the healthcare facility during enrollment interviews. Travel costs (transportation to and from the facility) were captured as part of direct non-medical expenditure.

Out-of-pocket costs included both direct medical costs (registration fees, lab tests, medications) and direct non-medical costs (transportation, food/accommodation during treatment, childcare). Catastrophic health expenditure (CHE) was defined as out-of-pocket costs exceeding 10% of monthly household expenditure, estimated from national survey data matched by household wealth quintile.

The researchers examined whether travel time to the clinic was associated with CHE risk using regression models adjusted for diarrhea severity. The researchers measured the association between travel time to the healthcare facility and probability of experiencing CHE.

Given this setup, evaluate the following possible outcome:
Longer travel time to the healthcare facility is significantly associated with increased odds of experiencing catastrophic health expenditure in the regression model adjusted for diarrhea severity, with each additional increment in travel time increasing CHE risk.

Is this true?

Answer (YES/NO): NO